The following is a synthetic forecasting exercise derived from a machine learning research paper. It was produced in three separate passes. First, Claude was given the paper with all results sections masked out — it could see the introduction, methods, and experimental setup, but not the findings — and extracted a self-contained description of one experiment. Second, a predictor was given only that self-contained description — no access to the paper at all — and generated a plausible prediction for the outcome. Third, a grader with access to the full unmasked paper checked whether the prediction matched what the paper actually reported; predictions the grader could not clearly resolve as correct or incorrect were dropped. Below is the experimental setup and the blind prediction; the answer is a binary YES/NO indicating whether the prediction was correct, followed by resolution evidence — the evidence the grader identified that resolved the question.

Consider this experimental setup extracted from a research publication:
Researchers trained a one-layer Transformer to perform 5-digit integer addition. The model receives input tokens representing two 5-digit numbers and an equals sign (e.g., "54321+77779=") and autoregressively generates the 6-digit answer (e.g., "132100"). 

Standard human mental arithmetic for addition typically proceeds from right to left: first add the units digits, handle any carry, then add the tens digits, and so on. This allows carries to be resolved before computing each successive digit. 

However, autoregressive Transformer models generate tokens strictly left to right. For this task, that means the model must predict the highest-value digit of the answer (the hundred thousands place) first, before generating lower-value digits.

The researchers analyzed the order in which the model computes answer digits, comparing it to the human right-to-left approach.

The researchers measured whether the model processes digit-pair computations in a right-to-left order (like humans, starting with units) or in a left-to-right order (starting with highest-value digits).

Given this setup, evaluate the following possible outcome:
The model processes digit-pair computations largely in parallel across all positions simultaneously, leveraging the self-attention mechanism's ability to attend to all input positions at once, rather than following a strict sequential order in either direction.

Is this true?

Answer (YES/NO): NO